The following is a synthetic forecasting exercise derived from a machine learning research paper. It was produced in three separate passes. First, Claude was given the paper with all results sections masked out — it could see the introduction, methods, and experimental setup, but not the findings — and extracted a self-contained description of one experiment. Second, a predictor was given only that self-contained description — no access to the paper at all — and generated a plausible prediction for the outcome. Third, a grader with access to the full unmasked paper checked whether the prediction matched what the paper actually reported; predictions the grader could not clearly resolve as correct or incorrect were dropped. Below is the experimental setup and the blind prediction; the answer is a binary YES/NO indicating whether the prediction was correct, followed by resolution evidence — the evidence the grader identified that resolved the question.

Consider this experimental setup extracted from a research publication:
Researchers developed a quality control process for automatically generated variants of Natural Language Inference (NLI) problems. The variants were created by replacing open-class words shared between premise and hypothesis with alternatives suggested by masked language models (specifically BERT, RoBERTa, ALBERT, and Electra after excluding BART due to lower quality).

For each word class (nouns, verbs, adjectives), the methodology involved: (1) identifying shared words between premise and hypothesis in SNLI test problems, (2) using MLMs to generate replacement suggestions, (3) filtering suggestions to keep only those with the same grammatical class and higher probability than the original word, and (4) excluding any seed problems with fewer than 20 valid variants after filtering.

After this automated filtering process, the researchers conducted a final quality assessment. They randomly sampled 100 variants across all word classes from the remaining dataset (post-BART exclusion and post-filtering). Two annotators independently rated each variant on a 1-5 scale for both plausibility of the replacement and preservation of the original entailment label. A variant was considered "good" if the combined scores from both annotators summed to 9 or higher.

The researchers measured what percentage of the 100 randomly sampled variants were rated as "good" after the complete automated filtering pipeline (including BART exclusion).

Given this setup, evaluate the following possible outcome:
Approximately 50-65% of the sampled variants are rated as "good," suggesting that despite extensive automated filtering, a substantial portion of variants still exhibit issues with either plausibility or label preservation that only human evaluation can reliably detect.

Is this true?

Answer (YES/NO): NO